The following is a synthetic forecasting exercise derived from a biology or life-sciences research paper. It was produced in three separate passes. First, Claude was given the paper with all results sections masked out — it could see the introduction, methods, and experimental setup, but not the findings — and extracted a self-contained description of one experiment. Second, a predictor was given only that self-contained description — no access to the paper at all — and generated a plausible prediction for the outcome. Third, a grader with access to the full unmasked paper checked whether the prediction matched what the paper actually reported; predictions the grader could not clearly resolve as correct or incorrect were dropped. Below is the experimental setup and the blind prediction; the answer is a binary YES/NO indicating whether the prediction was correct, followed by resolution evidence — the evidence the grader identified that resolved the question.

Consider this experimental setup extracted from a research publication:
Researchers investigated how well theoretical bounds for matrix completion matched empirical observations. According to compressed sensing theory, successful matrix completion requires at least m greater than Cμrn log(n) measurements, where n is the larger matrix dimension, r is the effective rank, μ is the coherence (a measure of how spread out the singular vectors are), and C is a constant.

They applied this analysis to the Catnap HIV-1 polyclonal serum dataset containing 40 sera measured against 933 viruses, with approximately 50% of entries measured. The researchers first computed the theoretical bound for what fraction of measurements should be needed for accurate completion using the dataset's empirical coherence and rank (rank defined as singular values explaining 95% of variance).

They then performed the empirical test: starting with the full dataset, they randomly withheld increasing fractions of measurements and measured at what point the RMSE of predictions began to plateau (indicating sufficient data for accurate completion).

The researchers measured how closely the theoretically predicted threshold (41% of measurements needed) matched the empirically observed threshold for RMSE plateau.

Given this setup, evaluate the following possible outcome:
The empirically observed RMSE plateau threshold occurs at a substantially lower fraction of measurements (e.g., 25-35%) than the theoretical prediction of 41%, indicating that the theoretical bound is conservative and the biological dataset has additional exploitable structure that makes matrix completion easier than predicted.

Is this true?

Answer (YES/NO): NO